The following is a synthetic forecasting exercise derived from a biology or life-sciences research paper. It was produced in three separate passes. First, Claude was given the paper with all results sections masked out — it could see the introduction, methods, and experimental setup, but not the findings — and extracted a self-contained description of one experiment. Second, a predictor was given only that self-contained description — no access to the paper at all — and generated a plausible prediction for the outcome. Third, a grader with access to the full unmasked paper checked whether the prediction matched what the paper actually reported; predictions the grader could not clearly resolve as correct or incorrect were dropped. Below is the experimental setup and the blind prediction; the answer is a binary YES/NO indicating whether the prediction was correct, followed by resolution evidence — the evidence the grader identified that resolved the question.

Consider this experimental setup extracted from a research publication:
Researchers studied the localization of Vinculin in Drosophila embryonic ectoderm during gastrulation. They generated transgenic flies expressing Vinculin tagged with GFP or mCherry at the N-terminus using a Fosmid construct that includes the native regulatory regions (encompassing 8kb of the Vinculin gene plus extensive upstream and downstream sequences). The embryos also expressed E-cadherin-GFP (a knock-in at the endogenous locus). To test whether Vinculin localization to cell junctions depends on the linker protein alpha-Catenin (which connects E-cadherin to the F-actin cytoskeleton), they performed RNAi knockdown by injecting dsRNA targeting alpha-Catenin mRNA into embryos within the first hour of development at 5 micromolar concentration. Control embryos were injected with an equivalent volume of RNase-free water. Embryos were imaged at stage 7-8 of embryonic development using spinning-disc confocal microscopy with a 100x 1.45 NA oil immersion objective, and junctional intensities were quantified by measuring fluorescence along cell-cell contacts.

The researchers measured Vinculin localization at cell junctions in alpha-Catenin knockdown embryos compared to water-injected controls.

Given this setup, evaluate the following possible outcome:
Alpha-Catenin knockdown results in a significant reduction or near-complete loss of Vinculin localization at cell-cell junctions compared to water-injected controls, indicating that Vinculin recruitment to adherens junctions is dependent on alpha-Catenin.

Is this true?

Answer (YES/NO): YES